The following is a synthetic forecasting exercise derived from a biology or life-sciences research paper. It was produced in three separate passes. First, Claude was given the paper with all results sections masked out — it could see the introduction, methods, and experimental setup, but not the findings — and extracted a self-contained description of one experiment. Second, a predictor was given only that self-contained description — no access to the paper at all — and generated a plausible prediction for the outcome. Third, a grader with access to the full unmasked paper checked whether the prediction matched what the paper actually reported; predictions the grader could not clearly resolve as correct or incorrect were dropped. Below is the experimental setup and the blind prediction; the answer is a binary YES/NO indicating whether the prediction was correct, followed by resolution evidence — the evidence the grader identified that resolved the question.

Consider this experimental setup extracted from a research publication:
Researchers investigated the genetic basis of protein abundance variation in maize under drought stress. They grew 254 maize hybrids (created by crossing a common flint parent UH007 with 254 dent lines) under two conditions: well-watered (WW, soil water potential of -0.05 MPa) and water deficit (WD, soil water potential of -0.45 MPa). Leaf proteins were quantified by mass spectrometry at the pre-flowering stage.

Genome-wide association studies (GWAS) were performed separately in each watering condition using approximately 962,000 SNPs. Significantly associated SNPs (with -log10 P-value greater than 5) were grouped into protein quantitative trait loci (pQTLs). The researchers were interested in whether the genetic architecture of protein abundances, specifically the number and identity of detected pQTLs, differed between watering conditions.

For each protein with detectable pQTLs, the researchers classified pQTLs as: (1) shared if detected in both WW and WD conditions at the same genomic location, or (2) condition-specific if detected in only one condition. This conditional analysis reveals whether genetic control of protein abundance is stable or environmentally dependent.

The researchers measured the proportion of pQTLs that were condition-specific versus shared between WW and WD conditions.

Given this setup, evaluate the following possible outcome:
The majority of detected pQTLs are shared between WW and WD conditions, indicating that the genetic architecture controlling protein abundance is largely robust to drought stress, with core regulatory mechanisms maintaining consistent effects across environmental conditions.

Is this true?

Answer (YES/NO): NO